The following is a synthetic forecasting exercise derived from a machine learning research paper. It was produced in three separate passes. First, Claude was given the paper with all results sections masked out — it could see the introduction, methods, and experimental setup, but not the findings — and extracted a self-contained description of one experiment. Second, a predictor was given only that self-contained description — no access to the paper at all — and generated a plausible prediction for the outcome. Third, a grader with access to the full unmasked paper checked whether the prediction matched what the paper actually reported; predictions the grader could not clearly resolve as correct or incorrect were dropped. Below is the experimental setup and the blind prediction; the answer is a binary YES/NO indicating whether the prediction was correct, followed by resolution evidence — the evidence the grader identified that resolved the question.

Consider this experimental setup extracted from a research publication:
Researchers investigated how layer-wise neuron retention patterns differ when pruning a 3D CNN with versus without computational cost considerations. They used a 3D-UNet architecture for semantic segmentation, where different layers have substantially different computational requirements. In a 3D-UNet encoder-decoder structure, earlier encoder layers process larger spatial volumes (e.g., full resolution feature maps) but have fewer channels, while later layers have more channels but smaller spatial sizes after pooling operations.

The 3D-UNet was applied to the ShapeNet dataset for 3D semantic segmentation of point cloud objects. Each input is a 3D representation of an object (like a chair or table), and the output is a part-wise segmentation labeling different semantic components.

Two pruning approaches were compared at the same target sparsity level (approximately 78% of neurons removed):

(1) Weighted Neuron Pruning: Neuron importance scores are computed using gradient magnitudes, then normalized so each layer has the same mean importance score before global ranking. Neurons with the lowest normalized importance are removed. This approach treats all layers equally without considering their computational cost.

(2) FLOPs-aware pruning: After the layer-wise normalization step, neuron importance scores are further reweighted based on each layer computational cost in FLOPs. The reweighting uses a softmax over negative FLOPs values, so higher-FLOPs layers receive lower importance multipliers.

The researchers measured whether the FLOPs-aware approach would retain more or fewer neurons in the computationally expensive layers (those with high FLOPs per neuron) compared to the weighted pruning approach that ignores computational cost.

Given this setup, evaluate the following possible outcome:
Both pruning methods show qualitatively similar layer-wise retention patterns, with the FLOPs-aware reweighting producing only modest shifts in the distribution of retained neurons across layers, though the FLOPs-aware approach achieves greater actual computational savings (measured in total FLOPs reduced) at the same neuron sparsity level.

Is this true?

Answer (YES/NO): NO